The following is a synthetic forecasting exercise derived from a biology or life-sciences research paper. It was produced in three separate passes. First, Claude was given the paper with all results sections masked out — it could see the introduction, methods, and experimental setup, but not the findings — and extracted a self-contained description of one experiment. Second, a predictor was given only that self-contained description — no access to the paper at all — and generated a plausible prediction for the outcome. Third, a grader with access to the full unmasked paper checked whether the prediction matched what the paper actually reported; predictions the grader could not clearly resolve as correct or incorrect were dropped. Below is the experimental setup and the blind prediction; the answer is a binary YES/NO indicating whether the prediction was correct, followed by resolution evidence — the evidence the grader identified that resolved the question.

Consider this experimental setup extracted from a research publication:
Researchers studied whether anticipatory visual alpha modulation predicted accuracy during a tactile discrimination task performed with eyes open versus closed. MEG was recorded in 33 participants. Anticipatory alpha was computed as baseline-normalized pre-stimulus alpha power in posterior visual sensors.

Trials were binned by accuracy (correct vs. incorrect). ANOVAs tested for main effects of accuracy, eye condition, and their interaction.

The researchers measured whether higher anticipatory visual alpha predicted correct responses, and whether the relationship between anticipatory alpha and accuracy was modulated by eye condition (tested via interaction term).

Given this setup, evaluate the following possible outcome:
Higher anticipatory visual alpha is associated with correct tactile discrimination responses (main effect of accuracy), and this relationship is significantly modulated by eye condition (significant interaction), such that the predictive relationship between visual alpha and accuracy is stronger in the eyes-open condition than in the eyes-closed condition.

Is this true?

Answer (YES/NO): NO